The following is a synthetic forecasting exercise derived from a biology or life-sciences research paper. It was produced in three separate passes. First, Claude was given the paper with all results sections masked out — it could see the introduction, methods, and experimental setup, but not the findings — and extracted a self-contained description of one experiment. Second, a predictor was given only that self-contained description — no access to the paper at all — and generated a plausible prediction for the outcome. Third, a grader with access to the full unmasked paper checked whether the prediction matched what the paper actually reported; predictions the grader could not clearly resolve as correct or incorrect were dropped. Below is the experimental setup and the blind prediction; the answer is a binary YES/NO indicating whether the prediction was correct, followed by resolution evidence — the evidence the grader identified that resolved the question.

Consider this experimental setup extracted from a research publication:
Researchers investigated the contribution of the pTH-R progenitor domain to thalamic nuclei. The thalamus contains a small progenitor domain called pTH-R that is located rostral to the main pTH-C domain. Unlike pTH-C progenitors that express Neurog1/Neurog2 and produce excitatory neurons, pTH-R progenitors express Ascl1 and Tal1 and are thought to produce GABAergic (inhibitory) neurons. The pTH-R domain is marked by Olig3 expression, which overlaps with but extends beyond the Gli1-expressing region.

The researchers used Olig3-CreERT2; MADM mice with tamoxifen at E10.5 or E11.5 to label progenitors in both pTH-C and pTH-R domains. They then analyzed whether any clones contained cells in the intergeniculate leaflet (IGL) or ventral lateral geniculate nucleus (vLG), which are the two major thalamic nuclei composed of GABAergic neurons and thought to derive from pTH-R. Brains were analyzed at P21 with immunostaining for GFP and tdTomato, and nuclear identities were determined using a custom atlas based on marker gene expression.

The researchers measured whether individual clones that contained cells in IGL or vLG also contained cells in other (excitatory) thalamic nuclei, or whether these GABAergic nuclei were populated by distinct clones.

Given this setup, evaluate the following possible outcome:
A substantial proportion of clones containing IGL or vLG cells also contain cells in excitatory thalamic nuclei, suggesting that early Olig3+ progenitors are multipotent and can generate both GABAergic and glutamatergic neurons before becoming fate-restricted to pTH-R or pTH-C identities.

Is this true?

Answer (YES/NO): NO